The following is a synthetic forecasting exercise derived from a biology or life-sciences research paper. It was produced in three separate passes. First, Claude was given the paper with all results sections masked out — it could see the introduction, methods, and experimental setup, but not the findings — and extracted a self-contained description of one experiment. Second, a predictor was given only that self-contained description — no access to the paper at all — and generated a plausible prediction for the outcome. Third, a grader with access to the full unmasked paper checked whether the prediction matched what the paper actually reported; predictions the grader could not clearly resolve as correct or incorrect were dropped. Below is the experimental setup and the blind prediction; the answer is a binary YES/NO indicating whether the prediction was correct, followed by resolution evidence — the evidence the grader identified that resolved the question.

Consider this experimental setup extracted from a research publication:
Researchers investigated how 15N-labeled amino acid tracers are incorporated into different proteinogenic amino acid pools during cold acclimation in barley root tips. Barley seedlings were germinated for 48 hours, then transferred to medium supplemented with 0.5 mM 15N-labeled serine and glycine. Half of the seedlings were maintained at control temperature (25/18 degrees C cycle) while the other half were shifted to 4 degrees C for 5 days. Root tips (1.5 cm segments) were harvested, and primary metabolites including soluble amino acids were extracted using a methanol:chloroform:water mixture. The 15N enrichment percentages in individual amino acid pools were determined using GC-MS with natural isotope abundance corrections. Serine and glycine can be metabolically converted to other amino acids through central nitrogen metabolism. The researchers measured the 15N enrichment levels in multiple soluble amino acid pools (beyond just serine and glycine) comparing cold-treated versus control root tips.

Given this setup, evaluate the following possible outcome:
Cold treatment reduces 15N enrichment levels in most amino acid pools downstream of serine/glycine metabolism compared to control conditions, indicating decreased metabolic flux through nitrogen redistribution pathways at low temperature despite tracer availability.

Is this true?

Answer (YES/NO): NO